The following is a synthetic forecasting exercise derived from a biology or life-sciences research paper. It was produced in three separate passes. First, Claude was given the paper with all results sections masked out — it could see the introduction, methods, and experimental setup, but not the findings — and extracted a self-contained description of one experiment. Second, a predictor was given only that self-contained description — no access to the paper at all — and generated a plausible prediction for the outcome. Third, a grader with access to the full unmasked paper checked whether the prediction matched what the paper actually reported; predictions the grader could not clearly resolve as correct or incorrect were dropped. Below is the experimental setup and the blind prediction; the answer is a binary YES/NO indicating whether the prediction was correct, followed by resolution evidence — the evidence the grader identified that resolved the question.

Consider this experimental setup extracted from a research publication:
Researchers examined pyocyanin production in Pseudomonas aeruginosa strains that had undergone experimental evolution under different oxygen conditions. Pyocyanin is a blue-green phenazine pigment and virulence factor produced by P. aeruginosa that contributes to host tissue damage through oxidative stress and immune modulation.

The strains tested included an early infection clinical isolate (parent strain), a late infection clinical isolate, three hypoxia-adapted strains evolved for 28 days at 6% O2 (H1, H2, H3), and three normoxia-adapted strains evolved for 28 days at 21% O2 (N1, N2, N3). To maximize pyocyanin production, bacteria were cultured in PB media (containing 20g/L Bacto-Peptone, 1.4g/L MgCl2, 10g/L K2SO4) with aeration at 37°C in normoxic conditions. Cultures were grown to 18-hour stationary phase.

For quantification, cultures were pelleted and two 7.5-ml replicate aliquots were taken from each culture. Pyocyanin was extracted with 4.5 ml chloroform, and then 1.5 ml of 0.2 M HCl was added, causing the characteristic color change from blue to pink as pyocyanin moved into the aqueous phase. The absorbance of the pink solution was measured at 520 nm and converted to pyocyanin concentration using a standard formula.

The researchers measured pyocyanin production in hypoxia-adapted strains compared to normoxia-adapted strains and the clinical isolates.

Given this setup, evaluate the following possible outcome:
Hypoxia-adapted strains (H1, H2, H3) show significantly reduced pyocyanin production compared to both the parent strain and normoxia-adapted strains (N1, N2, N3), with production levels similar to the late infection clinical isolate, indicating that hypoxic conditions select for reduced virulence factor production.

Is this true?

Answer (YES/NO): NO